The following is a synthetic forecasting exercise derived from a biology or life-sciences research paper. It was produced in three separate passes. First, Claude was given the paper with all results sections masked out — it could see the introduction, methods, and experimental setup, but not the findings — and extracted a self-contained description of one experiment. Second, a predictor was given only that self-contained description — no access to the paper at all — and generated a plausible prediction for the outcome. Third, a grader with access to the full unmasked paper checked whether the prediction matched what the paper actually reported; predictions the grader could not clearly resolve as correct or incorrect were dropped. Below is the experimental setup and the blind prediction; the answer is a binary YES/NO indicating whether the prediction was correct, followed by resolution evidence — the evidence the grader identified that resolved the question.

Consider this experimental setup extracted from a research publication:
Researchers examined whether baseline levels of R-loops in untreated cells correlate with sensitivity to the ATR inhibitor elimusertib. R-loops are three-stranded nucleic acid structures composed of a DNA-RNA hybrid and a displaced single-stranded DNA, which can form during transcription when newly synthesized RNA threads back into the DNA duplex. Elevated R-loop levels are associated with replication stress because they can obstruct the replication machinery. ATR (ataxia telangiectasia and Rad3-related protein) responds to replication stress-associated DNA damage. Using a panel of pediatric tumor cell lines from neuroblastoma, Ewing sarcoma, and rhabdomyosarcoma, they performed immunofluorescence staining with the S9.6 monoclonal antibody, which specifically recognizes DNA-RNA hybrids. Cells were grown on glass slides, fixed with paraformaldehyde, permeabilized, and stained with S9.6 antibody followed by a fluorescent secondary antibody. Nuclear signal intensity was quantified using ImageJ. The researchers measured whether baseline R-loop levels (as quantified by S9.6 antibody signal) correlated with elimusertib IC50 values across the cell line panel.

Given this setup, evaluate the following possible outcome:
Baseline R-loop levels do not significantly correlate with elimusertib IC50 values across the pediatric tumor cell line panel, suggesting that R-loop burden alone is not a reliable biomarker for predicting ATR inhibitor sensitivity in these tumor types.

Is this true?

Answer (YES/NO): YES